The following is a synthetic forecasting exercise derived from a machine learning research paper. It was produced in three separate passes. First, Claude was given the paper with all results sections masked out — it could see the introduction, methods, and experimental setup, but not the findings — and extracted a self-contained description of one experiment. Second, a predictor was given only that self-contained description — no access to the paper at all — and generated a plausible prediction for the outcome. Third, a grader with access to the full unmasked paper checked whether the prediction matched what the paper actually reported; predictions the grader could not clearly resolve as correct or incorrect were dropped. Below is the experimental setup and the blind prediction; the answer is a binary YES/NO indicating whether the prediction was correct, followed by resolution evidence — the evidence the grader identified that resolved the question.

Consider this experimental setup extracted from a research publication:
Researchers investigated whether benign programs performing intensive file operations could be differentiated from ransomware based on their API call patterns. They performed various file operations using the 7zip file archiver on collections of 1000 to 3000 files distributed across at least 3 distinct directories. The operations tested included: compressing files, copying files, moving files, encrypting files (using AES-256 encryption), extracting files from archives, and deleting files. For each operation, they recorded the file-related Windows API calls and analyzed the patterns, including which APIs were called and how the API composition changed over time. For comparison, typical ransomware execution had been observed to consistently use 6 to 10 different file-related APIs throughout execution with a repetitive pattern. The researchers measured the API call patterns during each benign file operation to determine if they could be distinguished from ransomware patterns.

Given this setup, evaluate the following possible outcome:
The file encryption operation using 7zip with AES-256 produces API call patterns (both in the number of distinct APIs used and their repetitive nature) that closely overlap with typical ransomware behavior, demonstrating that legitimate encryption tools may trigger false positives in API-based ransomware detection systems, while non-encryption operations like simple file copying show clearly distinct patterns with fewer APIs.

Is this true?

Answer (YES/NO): NO